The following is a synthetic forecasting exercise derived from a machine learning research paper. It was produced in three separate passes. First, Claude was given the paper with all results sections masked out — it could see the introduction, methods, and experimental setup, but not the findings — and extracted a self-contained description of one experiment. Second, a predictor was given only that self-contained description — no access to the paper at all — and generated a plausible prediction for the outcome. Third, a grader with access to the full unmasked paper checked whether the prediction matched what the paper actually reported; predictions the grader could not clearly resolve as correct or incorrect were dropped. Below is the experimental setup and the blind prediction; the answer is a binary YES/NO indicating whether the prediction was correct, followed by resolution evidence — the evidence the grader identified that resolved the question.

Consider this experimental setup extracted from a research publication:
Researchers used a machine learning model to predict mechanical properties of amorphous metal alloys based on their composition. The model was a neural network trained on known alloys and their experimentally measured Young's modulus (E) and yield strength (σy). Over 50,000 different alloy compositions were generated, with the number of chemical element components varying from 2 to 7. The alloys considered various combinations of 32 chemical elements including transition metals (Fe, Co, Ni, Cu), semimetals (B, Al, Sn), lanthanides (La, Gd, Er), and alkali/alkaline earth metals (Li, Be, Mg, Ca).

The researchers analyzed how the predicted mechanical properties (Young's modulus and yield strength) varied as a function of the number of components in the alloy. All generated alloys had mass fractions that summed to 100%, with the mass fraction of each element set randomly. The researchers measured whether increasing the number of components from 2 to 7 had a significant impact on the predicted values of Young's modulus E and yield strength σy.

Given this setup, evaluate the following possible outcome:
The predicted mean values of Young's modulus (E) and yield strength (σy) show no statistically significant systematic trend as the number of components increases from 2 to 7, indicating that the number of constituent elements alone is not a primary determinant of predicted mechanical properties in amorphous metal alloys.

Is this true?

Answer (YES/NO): YES